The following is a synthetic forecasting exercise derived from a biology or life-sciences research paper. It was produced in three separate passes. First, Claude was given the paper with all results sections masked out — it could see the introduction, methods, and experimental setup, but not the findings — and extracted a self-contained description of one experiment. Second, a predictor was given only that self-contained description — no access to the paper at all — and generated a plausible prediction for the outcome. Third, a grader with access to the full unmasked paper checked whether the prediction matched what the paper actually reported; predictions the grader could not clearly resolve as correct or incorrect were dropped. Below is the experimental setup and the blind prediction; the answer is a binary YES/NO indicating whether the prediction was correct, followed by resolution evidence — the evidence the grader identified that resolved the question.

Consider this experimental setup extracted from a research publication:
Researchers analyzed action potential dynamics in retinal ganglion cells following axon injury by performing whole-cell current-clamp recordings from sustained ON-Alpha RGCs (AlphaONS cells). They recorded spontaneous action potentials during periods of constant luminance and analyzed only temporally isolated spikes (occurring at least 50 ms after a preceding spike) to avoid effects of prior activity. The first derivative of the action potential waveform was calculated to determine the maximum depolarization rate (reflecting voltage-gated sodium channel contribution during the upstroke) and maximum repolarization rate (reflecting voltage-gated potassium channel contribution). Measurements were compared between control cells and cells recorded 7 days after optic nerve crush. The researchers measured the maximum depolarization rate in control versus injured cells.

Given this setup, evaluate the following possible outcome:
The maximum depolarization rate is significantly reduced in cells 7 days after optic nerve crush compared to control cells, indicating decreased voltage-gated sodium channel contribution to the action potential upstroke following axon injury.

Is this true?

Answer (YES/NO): YES